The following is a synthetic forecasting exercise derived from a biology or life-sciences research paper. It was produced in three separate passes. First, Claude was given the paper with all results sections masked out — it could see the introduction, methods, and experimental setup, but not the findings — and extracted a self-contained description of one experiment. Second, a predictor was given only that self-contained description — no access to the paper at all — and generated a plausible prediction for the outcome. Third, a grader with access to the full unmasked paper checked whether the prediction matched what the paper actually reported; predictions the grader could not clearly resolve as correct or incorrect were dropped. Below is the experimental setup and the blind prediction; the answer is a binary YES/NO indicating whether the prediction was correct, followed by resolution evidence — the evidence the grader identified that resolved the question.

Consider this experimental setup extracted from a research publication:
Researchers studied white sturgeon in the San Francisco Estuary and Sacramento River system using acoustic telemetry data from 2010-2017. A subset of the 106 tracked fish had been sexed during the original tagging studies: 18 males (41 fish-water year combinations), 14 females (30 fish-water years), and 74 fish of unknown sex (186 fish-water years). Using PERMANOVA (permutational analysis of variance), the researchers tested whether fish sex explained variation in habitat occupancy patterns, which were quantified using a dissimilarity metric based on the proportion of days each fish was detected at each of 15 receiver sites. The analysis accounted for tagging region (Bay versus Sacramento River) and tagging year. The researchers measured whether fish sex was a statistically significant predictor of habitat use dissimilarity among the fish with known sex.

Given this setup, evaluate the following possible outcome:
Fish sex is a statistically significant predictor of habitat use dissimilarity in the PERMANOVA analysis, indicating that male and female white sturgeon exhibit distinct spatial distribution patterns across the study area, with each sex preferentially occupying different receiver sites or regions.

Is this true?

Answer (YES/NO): NO